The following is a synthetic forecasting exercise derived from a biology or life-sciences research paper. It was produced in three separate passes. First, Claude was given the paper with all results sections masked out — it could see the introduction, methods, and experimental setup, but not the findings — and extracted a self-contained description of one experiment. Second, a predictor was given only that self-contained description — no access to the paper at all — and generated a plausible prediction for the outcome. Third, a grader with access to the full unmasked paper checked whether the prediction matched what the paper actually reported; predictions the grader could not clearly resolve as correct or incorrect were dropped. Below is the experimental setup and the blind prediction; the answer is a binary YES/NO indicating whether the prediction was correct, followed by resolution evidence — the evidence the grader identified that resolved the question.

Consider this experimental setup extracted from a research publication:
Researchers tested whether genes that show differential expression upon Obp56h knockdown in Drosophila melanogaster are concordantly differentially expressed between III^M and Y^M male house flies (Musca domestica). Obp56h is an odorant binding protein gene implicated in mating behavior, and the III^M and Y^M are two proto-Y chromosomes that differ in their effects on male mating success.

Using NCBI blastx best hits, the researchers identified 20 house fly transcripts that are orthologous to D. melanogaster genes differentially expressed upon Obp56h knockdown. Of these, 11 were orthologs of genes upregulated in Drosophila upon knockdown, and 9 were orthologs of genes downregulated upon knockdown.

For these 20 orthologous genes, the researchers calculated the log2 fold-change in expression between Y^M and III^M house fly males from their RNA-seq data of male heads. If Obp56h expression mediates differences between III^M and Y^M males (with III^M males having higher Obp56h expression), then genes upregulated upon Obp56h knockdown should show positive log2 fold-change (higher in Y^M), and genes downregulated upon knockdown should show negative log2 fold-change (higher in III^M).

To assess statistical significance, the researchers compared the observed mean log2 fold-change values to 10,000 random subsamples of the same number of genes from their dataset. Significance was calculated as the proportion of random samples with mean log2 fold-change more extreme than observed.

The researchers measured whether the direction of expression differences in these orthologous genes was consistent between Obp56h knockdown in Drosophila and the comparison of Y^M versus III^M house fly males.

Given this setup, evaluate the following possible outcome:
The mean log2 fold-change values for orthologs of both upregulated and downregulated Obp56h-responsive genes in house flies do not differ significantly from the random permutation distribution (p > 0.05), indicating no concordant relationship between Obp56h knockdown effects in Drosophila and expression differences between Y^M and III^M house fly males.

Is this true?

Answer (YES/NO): NO